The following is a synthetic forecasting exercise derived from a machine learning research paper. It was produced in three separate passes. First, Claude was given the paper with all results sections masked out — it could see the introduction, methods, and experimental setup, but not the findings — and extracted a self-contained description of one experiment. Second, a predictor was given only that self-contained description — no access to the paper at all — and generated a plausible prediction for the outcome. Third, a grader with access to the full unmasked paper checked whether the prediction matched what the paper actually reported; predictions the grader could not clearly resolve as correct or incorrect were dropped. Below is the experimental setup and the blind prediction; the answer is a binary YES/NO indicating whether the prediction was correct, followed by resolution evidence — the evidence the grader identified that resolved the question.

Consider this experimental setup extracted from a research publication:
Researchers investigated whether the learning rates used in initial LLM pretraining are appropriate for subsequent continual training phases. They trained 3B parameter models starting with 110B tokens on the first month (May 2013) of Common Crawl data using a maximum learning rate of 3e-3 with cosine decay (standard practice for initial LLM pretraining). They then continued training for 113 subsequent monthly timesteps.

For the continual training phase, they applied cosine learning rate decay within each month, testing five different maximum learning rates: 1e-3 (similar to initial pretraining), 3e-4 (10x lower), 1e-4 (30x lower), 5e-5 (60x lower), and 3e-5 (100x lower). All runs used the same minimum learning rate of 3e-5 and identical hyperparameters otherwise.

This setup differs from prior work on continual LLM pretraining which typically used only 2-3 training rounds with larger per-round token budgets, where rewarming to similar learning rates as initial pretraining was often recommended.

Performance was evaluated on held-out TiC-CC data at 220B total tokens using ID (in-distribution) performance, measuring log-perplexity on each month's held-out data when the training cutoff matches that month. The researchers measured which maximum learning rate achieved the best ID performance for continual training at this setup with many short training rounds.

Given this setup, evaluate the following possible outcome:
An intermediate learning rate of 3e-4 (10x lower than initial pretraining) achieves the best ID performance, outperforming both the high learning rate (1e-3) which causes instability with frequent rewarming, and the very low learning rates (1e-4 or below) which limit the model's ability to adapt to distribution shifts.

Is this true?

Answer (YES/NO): NO